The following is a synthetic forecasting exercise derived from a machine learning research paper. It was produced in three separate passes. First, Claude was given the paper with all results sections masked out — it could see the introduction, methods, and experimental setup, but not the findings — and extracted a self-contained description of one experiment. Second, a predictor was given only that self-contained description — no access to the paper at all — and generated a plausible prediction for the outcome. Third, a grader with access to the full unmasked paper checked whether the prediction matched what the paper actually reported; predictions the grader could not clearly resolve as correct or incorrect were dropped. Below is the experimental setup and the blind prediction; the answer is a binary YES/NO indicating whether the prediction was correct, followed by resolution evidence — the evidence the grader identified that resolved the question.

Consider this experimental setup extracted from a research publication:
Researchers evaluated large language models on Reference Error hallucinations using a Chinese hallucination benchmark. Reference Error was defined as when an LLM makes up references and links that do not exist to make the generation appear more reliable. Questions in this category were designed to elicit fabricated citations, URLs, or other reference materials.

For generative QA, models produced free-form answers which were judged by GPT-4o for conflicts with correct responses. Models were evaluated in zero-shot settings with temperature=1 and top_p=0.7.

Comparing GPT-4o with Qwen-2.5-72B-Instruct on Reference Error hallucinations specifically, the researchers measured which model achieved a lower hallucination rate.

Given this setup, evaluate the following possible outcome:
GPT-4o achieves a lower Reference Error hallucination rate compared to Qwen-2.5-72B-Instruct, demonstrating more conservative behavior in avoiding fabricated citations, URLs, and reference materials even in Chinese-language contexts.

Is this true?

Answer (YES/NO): YES